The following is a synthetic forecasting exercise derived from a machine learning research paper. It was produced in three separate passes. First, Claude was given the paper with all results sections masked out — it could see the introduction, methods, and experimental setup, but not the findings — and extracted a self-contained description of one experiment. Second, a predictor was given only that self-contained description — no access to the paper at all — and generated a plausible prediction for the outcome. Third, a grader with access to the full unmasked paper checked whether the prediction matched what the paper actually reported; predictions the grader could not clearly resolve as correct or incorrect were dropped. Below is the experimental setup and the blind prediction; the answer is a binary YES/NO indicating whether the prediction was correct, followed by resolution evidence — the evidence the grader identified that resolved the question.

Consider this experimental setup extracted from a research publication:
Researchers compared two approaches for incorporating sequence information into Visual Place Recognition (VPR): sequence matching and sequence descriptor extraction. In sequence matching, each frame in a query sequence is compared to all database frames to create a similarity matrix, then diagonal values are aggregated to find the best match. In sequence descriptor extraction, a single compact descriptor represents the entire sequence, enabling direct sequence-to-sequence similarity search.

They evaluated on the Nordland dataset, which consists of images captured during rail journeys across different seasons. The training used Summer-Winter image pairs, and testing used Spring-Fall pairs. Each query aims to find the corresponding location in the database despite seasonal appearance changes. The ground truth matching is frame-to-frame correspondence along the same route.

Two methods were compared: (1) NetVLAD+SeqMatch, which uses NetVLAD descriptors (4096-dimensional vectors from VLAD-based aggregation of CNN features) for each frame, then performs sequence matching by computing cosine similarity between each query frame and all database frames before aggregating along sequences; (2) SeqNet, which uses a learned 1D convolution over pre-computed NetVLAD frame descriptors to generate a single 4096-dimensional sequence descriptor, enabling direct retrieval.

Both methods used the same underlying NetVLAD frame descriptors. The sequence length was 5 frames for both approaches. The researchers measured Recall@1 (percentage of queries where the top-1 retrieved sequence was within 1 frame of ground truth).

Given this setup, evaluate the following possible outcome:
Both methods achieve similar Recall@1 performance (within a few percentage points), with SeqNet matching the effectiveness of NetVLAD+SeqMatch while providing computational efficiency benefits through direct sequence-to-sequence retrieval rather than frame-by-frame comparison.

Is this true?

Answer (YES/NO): NO